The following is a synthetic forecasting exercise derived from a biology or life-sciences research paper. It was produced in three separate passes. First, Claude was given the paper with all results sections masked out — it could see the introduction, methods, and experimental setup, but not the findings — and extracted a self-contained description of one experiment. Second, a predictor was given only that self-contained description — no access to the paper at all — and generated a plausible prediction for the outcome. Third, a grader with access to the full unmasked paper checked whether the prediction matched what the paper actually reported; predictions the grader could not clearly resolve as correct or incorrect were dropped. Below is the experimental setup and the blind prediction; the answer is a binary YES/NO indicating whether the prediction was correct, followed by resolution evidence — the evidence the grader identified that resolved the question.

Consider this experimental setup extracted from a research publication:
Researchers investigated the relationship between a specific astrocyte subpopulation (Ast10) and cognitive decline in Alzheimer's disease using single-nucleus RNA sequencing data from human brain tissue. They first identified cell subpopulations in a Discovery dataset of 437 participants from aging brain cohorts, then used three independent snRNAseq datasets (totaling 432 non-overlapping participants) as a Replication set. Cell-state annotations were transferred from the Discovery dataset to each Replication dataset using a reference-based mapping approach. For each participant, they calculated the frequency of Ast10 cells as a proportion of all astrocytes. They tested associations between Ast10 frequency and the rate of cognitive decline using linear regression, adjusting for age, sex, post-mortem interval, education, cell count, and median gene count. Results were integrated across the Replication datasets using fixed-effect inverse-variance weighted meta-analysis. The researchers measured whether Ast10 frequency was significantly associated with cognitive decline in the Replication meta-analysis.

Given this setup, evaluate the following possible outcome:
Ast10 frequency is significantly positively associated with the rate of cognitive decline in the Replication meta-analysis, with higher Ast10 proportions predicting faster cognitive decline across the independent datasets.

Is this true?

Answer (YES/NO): YES